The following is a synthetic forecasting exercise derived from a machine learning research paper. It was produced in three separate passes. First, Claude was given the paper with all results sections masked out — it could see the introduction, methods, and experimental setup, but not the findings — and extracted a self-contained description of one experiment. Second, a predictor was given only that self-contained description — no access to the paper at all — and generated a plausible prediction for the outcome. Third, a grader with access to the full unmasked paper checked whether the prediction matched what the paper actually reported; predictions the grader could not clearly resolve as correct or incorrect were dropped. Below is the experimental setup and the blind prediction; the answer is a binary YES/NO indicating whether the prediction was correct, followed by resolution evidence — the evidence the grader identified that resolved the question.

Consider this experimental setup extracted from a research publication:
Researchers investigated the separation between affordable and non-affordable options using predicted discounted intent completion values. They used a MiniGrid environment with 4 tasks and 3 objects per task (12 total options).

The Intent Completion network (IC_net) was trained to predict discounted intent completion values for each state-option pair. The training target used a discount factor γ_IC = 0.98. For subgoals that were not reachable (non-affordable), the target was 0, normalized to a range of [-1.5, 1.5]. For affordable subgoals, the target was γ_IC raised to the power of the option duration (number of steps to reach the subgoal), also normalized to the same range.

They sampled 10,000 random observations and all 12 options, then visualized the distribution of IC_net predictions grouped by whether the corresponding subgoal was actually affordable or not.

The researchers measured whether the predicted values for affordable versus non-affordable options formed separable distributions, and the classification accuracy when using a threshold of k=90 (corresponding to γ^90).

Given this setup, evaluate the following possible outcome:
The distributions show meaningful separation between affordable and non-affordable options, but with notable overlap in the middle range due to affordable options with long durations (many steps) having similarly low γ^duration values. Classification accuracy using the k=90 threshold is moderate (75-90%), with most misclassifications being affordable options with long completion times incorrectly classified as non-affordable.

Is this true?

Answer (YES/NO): NO